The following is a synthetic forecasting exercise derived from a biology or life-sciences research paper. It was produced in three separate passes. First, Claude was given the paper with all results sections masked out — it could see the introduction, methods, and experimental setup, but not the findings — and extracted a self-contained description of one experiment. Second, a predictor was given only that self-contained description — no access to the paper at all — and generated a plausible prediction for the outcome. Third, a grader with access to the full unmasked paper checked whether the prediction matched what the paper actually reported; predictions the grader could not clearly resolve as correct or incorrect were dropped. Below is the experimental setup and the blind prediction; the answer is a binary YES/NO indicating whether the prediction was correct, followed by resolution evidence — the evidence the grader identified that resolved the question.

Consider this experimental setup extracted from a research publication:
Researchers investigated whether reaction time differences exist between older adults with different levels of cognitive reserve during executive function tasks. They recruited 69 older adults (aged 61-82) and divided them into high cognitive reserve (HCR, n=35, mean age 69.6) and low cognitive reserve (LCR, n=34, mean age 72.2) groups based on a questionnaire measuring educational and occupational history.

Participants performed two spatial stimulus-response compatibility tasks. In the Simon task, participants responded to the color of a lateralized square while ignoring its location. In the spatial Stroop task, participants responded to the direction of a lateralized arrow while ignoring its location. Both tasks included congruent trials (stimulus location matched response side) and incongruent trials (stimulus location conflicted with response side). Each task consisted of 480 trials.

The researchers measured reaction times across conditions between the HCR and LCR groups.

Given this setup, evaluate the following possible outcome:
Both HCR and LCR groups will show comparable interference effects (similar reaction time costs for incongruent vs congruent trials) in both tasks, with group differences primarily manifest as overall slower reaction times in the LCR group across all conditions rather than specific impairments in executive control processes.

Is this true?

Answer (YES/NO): NO